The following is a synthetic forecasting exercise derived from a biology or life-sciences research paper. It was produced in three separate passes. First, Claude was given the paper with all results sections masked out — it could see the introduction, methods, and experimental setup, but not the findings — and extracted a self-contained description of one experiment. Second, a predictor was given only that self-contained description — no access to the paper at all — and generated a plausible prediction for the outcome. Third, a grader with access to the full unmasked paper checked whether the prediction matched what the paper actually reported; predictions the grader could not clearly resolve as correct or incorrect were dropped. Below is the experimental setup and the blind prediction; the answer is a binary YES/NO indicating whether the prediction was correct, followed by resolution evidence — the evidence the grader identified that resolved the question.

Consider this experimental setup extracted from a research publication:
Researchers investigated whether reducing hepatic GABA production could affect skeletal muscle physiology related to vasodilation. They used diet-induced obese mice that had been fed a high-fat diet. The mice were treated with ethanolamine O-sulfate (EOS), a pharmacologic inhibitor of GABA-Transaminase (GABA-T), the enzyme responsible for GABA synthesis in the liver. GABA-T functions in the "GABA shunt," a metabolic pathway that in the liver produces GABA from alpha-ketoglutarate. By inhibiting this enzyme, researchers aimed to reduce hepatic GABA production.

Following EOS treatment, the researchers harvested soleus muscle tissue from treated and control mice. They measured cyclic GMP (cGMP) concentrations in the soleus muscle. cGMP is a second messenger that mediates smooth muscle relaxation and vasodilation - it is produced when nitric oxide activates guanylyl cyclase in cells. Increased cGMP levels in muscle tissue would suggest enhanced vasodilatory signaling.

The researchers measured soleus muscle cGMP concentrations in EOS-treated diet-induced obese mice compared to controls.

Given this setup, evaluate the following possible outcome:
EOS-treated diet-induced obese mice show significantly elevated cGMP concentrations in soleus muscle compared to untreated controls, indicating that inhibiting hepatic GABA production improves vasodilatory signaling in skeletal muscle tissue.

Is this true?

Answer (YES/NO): YES